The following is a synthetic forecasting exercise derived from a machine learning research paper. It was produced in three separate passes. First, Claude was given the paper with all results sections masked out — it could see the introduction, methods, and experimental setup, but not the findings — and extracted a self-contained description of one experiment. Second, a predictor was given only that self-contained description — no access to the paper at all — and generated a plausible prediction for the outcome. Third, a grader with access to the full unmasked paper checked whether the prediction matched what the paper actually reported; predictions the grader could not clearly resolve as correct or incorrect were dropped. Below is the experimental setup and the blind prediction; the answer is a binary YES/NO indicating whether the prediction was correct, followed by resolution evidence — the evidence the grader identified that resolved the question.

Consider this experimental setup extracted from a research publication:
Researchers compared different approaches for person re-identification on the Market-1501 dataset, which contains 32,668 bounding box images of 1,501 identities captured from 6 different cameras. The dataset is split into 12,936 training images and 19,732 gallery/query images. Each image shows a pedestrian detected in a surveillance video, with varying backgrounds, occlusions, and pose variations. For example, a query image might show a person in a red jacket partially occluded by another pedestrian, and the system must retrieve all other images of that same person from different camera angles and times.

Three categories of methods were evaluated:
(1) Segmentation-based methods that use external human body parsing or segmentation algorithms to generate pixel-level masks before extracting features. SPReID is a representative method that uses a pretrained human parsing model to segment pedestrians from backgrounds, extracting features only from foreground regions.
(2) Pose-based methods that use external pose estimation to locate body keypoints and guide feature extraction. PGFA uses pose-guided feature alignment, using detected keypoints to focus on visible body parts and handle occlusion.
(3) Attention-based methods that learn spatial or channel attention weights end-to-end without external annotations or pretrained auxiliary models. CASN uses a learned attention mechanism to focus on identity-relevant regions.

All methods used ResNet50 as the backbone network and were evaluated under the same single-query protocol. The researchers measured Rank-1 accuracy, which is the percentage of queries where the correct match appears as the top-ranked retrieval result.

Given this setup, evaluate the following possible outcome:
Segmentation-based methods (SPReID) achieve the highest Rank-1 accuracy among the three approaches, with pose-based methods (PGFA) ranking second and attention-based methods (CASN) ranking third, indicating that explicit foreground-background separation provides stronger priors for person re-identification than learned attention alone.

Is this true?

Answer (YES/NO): NO